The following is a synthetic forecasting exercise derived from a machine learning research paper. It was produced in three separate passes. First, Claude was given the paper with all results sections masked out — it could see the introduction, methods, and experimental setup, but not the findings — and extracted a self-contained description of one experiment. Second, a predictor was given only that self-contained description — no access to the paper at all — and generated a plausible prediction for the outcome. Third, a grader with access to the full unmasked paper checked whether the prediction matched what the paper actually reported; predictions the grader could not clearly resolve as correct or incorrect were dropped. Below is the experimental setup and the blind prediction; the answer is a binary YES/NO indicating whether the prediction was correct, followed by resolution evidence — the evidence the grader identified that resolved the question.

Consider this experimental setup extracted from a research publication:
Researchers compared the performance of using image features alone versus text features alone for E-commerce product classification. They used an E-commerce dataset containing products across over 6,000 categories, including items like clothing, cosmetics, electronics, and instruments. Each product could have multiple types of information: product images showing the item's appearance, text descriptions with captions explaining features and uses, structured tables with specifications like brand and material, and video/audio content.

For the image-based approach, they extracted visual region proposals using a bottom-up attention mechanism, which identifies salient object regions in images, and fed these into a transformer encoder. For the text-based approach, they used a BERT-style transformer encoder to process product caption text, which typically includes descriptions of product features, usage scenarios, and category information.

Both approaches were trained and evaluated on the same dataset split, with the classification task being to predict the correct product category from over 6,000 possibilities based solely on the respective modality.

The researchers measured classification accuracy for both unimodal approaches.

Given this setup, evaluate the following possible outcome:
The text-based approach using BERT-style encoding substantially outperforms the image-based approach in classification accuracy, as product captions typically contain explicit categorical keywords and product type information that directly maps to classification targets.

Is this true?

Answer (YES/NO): YES